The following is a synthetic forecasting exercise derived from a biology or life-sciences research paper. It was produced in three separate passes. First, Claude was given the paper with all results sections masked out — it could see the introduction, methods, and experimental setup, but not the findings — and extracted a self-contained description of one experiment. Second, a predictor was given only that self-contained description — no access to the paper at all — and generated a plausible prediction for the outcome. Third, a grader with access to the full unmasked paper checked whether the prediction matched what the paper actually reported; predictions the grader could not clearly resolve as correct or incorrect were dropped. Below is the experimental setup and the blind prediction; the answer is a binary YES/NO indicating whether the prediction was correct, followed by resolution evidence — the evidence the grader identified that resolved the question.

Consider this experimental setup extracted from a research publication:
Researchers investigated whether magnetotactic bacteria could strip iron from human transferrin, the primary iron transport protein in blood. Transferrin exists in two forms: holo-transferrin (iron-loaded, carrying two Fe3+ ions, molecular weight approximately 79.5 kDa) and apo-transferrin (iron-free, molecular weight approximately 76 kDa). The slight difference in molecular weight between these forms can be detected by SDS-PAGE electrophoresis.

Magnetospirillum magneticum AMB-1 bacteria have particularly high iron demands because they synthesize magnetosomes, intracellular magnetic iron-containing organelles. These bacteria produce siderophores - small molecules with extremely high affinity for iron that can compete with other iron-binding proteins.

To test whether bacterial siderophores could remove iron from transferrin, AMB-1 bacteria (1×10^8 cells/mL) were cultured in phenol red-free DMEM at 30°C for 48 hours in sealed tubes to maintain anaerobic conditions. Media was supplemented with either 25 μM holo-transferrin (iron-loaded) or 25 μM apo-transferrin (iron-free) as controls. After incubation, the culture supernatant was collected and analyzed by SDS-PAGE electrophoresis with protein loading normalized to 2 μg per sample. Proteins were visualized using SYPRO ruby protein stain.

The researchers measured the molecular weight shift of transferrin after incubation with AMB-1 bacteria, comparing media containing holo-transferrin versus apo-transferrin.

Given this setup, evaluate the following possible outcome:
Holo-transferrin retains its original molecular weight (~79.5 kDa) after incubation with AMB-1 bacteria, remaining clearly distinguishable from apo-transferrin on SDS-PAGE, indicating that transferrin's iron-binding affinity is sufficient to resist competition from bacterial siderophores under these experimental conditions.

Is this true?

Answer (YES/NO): NO